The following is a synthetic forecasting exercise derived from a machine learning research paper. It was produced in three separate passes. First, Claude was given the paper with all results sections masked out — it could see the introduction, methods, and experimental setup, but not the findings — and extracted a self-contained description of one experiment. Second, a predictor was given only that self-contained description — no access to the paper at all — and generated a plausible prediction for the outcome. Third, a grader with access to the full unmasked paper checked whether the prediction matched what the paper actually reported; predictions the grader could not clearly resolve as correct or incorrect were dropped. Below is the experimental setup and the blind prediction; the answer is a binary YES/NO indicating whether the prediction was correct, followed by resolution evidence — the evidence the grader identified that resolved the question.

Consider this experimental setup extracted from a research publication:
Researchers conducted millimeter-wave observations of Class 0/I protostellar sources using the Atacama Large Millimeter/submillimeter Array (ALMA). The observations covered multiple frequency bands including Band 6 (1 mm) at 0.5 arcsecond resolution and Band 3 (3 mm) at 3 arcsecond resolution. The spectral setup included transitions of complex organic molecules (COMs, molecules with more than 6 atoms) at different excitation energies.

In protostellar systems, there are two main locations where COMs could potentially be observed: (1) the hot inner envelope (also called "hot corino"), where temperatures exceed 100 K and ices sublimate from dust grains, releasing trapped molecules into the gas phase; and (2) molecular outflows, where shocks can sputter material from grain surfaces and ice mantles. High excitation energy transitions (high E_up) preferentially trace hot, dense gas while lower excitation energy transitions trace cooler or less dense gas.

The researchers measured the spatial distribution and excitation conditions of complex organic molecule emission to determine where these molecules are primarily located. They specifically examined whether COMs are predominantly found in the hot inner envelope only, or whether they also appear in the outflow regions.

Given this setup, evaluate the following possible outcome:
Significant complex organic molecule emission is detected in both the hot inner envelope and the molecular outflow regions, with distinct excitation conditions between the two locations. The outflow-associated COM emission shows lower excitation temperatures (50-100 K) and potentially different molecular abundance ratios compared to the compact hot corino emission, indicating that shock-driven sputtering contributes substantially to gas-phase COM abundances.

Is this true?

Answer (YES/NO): NO